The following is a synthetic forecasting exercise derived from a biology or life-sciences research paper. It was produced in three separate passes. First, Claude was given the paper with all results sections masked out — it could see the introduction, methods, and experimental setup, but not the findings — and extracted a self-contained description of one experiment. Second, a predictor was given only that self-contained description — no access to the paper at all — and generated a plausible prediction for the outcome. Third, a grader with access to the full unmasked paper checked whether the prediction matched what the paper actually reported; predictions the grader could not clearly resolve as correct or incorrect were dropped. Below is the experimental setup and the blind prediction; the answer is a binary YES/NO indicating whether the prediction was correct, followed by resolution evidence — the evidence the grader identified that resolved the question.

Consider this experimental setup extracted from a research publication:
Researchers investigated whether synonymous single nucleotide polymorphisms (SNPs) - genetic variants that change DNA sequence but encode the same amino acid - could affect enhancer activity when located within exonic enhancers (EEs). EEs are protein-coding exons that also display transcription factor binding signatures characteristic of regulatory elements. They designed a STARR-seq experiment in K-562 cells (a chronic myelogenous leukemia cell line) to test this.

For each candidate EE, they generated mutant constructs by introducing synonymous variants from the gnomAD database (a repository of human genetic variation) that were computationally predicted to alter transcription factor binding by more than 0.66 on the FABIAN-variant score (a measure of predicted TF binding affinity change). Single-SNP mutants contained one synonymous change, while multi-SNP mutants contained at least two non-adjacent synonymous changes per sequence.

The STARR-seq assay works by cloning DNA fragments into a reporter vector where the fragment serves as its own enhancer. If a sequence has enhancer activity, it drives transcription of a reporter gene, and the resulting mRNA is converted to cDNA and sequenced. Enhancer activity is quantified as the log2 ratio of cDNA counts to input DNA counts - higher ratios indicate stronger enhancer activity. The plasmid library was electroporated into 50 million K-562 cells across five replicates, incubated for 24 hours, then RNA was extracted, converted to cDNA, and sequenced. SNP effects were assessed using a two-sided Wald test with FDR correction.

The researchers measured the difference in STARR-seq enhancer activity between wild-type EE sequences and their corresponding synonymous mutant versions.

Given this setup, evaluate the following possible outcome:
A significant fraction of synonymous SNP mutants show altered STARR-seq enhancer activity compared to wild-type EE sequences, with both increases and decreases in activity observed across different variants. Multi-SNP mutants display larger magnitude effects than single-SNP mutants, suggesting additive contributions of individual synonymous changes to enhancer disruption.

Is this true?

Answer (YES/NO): YES